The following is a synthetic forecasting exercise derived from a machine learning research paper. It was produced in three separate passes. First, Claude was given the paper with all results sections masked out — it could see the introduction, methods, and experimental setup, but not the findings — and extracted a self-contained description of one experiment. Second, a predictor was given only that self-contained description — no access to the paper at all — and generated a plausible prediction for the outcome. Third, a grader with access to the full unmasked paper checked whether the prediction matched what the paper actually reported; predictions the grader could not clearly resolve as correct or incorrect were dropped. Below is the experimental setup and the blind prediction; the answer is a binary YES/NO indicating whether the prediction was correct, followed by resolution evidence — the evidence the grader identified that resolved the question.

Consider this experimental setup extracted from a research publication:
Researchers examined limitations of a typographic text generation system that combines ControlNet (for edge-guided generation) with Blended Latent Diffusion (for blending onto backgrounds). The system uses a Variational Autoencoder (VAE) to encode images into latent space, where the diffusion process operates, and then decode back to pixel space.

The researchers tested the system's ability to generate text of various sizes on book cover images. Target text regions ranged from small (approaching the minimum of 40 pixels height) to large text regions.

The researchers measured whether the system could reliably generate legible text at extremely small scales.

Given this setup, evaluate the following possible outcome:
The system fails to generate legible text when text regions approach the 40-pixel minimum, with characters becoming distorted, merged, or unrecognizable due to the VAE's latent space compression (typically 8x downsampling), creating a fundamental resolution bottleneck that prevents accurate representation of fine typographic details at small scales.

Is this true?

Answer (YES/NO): YES